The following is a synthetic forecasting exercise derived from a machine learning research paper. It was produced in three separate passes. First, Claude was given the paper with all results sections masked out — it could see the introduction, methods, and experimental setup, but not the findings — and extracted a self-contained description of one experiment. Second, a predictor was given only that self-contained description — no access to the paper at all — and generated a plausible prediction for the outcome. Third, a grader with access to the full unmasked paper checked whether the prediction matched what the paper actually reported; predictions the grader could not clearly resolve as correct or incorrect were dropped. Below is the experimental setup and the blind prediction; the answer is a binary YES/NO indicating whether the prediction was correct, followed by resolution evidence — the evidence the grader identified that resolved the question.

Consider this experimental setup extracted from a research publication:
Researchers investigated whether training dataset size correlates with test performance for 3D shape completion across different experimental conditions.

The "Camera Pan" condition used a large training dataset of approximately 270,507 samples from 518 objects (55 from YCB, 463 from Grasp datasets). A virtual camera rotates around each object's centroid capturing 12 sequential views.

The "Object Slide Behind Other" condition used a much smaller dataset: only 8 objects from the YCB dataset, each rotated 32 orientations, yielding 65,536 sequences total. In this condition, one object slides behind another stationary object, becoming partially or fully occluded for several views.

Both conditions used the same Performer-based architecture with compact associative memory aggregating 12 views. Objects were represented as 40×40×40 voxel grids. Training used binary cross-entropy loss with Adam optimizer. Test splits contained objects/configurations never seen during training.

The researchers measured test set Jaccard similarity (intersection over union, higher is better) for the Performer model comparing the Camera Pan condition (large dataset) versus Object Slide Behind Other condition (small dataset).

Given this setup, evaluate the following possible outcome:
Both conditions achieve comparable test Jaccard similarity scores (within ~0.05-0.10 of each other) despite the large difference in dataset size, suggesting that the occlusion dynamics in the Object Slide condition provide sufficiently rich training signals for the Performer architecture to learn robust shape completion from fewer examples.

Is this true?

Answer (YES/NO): YES